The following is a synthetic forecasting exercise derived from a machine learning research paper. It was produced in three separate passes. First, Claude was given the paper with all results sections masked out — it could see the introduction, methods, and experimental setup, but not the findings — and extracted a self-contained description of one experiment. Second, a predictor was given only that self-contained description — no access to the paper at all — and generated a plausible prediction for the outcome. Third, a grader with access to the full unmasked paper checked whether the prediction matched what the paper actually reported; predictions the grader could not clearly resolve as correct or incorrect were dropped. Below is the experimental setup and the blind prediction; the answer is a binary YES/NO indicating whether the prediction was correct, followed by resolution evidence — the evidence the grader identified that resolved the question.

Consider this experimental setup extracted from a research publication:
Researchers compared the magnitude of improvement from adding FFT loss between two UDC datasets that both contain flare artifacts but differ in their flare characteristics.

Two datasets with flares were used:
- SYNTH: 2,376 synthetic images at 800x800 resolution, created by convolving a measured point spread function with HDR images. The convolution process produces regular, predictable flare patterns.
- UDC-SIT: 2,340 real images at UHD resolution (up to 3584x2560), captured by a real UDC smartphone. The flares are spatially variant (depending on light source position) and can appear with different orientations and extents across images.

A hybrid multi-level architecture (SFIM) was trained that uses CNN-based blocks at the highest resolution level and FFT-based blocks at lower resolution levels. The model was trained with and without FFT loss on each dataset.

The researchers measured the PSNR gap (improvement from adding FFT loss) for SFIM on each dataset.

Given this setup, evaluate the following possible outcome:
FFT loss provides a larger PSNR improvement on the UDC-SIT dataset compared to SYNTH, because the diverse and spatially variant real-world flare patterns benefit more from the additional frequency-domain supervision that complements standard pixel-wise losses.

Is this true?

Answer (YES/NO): NO